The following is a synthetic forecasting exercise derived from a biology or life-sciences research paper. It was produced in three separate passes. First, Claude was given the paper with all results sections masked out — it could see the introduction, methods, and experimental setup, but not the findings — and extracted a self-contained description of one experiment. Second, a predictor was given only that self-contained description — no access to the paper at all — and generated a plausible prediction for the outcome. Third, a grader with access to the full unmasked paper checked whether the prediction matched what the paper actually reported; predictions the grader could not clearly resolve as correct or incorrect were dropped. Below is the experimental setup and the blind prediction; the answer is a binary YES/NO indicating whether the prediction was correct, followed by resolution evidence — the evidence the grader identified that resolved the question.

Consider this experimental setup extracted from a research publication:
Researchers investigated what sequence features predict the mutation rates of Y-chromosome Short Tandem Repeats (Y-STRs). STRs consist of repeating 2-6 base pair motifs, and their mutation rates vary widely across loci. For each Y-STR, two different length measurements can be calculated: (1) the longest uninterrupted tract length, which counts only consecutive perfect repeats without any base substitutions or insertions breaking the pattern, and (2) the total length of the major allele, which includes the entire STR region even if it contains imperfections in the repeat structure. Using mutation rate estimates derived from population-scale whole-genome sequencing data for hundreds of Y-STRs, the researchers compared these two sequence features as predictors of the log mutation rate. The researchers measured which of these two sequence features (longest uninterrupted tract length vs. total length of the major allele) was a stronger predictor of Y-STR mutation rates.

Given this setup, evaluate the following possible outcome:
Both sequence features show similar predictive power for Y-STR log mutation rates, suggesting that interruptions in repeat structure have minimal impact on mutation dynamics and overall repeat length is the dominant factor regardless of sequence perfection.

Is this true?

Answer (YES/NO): NO